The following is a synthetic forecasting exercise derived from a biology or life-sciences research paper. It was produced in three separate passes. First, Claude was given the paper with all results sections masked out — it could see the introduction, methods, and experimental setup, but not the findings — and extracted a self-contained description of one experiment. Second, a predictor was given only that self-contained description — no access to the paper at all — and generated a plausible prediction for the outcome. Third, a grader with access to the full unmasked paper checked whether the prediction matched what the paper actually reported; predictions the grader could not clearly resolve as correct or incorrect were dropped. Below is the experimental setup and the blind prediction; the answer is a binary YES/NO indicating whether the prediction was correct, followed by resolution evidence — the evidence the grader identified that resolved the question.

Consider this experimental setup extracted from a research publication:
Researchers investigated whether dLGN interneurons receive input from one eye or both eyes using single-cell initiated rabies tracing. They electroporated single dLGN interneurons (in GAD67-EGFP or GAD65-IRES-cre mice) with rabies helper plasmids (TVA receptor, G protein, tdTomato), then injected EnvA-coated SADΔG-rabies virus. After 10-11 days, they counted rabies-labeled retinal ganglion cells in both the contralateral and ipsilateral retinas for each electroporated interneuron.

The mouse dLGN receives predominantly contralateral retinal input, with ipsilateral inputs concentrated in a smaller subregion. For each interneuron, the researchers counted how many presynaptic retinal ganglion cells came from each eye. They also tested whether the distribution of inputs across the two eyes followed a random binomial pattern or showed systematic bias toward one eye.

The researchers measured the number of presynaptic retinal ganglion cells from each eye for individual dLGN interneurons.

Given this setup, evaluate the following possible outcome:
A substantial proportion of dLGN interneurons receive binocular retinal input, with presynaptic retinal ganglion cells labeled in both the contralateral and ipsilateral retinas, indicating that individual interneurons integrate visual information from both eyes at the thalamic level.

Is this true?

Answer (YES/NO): YES